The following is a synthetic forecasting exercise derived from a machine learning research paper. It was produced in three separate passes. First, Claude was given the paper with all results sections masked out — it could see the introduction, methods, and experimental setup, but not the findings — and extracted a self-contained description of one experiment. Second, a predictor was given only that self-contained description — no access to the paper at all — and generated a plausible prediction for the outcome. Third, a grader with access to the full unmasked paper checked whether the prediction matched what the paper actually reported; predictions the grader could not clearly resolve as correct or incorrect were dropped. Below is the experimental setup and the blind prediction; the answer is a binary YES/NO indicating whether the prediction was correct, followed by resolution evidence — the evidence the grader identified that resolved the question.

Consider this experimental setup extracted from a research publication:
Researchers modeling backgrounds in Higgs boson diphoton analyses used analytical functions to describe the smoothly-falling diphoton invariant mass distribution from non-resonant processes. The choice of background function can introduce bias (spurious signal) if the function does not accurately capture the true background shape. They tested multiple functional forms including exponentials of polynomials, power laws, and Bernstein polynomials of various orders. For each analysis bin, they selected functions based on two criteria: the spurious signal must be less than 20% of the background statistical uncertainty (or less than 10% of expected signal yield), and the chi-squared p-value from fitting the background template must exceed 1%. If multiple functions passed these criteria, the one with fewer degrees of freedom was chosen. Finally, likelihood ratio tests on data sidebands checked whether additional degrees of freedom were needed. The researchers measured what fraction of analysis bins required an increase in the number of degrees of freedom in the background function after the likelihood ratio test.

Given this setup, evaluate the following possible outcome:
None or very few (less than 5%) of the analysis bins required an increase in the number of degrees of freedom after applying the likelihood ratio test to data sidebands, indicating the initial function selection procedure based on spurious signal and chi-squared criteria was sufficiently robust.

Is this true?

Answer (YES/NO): NO